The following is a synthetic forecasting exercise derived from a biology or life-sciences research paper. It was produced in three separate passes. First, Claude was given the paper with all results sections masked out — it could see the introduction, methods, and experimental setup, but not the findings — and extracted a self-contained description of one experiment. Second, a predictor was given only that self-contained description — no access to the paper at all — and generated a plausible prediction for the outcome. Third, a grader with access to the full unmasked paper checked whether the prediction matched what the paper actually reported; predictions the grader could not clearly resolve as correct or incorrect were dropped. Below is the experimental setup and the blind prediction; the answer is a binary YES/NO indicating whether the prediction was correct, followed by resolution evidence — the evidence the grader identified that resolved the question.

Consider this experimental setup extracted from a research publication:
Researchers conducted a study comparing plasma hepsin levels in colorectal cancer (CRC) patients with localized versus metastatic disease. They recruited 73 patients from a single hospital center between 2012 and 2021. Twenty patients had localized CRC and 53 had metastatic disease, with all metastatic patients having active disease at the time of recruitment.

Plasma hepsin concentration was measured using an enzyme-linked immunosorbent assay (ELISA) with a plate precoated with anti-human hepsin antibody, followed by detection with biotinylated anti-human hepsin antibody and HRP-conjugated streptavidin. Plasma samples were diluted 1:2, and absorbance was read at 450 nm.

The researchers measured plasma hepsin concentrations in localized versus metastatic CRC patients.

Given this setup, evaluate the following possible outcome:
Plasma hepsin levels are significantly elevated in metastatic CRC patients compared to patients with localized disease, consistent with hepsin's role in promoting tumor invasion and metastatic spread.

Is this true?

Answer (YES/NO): YES